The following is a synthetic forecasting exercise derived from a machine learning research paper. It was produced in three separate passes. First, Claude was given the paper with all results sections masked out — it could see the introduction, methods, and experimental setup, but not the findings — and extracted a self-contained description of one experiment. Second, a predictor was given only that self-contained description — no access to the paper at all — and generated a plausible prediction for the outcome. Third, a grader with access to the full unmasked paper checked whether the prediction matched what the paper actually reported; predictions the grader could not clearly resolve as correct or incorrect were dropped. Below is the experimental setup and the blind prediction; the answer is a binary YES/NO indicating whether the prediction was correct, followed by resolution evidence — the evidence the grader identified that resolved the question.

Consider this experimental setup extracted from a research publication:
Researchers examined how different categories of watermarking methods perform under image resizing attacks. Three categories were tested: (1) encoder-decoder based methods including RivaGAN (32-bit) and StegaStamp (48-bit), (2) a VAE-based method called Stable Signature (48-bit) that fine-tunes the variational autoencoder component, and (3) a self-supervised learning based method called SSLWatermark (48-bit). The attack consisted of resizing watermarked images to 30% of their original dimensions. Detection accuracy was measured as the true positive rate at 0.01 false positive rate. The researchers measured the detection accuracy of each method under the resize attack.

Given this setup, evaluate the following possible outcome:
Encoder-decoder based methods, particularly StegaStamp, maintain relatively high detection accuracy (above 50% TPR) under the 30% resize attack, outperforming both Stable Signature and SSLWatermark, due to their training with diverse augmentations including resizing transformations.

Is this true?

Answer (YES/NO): NO